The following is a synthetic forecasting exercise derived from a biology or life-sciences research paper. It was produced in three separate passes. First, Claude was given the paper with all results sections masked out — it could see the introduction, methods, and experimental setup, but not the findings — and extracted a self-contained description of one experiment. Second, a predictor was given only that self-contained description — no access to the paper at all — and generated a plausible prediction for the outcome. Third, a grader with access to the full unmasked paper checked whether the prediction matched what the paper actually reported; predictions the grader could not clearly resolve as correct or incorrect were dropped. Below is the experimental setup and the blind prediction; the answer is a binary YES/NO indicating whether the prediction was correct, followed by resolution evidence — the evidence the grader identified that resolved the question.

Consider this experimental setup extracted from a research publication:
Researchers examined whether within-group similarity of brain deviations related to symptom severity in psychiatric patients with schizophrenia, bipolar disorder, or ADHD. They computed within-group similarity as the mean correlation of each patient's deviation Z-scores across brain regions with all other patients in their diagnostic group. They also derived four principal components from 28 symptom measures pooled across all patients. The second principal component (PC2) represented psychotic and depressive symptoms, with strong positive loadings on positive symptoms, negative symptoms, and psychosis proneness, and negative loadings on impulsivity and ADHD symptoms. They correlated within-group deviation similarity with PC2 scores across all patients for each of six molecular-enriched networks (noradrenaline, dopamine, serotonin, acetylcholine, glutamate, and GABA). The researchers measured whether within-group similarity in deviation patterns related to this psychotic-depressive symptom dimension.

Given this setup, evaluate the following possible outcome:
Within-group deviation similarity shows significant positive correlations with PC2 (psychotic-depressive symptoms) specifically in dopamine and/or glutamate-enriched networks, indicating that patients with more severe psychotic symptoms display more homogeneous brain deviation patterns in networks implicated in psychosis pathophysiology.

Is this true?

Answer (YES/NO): NO